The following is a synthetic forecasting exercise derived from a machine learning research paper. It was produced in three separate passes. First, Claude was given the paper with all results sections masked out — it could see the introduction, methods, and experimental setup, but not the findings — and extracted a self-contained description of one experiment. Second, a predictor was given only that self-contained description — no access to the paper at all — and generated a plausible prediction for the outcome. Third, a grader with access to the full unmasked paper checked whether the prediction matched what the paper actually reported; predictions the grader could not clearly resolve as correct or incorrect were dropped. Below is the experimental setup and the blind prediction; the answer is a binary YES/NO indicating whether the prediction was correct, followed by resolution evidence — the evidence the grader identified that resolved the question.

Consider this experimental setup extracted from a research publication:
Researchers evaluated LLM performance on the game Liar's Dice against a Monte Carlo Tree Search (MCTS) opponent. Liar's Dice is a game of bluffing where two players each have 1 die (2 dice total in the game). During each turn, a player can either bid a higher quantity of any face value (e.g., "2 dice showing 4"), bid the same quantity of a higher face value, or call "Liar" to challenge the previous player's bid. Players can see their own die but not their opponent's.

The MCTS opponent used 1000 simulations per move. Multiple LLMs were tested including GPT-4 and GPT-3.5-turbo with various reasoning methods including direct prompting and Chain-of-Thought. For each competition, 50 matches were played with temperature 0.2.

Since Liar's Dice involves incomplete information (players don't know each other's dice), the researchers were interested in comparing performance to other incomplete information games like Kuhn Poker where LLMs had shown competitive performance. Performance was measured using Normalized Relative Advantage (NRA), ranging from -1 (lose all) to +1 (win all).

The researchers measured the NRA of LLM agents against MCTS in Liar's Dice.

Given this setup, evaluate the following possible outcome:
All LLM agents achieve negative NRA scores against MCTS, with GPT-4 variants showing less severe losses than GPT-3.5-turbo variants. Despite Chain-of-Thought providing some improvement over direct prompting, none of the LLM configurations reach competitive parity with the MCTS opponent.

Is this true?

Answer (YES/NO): NO